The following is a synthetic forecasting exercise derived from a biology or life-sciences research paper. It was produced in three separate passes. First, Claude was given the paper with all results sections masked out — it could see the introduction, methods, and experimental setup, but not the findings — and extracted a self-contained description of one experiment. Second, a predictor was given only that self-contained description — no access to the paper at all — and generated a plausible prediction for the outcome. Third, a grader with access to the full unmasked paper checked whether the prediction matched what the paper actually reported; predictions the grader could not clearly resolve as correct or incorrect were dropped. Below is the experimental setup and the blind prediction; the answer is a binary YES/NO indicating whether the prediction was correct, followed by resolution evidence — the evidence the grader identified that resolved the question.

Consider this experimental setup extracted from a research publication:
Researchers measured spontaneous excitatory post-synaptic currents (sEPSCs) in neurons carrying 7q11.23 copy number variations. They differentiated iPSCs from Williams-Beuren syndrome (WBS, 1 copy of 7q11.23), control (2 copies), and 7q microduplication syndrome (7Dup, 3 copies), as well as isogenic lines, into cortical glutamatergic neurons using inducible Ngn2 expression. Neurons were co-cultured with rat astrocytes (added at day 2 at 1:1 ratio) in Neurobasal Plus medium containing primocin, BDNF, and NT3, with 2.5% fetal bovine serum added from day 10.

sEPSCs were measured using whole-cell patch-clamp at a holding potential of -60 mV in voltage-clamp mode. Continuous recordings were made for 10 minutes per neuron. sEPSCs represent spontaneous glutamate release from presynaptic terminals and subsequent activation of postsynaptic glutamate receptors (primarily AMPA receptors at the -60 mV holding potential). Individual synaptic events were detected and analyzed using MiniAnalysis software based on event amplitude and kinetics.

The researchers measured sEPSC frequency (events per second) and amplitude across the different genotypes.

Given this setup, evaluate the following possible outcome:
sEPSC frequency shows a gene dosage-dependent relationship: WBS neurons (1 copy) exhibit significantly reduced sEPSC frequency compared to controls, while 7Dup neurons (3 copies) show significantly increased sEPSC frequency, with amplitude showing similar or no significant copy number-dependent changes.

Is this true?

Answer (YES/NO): NO